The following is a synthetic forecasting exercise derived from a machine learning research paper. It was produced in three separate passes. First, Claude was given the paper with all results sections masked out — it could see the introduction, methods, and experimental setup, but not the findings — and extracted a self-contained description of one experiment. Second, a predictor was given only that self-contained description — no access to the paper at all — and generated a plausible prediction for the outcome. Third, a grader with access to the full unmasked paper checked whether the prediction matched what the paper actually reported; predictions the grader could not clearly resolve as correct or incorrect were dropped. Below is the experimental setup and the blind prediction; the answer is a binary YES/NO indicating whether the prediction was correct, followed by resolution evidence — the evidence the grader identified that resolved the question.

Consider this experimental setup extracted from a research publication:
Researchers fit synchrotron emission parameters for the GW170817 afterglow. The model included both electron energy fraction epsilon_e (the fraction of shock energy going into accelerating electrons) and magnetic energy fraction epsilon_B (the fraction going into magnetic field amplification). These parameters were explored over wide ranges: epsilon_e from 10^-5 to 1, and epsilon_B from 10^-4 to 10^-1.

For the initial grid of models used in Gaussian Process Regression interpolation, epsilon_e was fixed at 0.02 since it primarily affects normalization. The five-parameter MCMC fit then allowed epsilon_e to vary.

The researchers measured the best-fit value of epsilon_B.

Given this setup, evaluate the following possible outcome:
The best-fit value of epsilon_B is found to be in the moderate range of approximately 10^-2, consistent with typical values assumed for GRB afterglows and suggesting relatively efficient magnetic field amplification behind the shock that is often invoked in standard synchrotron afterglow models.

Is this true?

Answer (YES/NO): NO